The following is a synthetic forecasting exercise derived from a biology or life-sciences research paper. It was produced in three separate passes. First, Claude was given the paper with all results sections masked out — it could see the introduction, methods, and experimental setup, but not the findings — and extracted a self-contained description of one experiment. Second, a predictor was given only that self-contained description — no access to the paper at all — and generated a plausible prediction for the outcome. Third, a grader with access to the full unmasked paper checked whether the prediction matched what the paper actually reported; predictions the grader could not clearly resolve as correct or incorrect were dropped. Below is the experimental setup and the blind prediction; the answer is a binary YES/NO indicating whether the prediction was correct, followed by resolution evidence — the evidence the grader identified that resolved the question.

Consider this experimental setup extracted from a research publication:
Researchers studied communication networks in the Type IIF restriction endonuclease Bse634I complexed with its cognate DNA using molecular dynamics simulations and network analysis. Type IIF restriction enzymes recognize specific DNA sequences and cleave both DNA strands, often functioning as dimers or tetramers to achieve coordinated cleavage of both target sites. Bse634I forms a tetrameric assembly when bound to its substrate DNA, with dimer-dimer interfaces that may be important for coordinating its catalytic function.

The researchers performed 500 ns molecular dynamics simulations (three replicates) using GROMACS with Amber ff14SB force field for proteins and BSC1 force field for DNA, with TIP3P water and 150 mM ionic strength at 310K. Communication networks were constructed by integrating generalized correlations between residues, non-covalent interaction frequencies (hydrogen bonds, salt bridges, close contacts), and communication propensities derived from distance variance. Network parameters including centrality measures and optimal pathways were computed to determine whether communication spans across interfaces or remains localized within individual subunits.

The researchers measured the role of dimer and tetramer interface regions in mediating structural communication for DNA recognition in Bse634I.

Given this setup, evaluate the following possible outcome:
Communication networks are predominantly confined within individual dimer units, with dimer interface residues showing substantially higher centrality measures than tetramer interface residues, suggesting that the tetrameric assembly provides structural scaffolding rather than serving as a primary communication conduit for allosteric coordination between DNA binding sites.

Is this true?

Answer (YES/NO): NO